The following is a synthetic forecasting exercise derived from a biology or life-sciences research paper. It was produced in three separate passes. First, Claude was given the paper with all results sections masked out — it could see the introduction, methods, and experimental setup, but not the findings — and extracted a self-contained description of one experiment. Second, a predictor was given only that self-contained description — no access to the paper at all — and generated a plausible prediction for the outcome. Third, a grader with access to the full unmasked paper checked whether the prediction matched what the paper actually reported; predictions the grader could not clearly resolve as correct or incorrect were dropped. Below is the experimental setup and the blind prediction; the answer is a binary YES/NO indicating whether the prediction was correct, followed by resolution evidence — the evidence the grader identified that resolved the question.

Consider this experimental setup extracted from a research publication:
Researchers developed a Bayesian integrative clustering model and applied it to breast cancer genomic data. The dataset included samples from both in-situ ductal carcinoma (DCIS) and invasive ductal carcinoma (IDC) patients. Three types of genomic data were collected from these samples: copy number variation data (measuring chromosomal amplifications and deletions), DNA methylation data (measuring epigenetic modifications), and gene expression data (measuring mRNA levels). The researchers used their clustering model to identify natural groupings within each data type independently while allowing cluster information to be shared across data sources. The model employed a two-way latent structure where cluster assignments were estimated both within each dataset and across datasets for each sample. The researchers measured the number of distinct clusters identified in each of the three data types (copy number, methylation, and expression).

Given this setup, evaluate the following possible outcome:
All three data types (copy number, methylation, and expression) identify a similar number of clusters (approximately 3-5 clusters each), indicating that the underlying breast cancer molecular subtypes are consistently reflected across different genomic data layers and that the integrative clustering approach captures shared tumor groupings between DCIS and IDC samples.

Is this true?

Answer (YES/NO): NO